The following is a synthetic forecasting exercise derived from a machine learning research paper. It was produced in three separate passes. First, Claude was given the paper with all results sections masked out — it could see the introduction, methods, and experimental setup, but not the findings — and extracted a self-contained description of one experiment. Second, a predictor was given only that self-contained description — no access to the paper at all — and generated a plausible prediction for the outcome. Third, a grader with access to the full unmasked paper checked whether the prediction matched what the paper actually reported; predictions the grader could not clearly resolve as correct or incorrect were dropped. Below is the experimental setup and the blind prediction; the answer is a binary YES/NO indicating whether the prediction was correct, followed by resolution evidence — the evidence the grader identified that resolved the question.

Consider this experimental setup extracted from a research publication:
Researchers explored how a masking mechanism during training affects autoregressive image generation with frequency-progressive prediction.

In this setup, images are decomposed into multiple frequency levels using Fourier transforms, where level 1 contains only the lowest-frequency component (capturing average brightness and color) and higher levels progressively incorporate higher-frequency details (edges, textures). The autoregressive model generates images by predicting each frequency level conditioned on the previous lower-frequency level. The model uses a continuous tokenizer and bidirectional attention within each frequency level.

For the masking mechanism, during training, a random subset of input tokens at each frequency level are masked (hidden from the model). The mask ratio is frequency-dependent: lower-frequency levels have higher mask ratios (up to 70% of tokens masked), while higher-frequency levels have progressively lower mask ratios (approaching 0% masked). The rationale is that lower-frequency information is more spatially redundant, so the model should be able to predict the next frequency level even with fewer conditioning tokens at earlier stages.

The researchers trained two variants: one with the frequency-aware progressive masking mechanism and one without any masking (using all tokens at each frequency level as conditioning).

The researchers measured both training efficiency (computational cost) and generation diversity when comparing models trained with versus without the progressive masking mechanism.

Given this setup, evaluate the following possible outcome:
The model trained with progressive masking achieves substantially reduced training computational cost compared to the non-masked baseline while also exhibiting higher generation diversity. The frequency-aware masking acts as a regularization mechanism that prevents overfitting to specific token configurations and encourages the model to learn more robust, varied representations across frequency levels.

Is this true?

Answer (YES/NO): YES